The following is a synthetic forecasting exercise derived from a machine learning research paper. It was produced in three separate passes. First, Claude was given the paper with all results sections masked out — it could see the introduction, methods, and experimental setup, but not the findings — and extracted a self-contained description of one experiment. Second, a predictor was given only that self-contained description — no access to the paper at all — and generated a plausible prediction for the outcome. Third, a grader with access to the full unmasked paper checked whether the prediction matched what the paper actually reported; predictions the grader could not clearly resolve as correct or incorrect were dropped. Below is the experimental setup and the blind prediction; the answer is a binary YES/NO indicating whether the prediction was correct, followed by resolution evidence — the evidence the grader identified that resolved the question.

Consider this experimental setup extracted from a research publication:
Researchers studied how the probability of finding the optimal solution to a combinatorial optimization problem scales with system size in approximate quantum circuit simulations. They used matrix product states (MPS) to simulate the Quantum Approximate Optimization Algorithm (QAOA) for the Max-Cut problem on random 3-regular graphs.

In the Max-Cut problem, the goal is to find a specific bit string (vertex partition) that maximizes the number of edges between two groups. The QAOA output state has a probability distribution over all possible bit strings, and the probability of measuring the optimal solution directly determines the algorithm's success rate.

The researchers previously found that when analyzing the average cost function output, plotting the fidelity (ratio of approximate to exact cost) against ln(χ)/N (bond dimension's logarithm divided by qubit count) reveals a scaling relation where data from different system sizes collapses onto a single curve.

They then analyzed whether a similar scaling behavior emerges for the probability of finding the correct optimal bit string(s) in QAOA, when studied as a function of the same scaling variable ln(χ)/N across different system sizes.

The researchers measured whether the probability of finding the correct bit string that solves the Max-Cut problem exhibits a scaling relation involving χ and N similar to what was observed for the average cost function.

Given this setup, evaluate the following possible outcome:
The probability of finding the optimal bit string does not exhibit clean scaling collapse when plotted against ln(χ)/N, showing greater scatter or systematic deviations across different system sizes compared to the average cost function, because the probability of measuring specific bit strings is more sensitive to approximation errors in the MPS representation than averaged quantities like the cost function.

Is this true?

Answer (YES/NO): NO